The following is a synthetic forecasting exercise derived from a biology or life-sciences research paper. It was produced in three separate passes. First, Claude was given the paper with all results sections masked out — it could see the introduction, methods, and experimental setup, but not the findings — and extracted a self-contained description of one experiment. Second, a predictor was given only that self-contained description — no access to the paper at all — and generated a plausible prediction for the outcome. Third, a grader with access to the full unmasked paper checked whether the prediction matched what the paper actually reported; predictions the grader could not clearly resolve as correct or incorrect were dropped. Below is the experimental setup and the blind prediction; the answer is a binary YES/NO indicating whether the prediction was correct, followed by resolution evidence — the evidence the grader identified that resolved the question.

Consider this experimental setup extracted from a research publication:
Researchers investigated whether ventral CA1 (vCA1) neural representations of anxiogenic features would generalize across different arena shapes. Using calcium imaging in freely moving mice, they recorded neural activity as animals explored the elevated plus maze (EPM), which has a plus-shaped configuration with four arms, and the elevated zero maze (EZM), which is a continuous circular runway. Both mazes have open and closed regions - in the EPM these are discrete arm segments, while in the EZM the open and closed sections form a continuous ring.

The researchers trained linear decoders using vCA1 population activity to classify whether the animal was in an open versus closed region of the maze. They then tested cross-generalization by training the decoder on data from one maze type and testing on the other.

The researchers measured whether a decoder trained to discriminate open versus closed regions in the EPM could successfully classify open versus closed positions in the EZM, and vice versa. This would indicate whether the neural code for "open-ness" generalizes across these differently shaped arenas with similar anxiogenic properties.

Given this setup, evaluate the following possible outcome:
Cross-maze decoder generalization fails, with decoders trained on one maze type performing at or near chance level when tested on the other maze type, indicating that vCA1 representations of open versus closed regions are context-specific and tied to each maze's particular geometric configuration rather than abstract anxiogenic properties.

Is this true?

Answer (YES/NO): NO